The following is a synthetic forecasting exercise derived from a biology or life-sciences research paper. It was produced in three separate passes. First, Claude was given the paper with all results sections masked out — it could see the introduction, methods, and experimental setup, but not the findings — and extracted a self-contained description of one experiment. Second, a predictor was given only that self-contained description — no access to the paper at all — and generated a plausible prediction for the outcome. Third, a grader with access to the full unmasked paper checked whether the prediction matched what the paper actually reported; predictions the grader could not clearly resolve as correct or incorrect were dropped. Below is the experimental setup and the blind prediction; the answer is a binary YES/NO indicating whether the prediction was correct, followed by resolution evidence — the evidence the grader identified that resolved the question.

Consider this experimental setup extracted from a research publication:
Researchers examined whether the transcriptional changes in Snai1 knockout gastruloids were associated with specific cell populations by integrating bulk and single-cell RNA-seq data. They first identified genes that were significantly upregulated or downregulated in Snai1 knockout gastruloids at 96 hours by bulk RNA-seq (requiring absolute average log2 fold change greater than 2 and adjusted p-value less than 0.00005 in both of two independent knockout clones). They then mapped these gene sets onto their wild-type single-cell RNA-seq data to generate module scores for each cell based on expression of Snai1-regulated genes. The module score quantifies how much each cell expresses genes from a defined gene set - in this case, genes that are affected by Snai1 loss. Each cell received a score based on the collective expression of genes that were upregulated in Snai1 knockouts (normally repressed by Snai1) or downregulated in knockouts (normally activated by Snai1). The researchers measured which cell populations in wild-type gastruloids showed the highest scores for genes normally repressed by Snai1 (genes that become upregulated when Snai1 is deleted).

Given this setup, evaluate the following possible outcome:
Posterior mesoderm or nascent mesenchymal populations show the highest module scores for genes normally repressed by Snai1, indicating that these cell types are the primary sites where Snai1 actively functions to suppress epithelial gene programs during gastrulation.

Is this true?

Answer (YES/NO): NO